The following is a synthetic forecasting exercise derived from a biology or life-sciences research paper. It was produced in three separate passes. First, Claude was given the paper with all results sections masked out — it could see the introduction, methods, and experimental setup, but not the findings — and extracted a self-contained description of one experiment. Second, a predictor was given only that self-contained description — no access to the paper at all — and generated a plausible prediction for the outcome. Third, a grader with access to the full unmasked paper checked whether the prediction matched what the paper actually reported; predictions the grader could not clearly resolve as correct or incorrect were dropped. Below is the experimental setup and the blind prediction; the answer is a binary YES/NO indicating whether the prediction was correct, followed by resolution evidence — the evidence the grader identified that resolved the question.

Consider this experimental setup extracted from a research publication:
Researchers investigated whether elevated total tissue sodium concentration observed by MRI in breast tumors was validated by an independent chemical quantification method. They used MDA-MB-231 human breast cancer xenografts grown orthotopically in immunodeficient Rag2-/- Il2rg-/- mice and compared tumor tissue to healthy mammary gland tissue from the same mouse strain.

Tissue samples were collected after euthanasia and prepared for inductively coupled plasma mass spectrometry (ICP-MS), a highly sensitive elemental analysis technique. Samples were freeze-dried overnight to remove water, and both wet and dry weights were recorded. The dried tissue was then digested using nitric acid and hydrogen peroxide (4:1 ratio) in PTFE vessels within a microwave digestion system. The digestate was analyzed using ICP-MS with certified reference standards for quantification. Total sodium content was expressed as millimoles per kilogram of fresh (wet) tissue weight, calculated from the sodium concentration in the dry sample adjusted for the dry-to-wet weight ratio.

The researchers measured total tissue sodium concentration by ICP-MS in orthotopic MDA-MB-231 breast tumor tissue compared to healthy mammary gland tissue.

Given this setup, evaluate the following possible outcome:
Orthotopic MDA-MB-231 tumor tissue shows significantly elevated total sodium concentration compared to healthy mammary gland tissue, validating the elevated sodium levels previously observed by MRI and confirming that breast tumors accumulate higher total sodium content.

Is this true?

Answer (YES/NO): YES